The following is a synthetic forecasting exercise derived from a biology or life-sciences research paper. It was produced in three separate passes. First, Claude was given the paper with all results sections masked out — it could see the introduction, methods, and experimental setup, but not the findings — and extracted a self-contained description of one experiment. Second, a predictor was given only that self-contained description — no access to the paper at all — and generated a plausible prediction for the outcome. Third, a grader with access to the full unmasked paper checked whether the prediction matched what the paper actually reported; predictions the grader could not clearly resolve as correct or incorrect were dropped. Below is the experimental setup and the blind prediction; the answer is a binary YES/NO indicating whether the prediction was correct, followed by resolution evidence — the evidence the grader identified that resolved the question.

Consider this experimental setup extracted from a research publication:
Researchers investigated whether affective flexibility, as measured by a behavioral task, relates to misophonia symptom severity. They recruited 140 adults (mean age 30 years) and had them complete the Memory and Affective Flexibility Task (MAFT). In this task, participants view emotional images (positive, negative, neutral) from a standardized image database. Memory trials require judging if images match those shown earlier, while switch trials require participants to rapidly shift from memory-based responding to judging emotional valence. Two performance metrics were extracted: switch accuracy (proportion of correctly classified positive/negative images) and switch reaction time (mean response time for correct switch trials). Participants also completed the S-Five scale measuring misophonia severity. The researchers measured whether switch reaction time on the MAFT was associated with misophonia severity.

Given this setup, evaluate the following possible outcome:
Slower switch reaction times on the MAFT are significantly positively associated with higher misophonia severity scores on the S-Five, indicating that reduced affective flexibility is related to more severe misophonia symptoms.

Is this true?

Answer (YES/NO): NO